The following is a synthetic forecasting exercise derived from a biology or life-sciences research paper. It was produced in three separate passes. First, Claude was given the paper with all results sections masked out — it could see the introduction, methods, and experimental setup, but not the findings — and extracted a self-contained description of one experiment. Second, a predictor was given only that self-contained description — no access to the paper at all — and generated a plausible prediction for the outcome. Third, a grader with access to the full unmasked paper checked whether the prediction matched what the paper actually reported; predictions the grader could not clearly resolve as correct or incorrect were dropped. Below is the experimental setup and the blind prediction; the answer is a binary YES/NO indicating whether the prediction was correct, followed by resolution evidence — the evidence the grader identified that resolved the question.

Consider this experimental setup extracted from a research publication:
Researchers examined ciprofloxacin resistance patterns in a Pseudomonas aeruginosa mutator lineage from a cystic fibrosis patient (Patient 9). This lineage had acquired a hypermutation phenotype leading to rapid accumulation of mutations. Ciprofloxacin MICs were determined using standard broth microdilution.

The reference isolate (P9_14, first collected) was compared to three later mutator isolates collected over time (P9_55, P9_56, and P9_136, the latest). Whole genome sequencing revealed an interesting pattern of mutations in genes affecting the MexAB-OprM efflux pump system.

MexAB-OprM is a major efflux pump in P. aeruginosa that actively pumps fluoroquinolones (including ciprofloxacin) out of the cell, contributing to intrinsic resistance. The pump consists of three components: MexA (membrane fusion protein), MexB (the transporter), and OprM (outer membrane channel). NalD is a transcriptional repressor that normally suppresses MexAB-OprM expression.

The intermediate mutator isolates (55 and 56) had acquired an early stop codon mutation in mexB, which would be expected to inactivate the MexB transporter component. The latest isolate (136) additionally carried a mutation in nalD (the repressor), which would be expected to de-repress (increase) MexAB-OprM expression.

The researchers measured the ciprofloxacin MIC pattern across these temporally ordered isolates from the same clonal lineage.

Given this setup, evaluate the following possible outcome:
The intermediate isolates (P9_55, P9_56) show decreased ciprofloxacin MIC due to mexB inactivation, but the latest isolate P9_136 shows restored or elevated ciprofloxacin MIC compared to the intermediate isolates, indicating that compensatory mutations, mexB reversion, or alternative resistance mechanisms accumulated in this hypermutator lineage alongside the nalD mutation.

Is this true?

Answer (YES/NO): YES